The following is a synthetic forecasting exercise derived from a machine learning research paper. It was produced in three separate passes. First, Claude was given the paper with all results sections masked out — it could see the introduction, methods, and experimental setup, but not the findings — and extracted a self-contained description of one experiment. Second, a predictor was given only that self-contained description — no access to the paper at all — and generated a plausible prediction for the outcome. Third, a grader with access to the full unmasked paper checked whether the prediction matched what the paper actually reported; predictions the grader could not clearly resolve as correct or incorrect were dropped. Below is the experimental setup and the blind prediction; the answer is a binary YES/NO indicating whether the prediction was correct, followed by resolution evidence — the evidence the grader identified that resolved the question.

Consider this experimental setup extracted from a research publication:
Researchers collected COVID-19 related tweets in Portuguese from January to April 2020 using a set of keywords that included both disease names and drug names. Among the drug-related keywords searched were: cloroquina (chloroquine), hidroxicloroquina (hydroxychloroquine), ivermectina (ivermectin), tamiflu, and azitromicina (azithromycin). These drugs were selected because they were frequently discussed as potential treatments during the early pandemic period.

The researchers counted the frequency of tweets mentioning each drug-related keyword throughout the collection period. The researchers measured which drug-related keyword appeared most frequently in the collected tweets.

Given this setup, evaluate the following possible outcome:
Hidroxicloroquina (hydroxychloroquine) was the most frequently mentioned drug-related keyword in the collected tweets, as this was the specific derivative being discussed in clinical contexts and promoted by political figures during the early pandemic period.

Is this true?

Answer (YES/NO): NO